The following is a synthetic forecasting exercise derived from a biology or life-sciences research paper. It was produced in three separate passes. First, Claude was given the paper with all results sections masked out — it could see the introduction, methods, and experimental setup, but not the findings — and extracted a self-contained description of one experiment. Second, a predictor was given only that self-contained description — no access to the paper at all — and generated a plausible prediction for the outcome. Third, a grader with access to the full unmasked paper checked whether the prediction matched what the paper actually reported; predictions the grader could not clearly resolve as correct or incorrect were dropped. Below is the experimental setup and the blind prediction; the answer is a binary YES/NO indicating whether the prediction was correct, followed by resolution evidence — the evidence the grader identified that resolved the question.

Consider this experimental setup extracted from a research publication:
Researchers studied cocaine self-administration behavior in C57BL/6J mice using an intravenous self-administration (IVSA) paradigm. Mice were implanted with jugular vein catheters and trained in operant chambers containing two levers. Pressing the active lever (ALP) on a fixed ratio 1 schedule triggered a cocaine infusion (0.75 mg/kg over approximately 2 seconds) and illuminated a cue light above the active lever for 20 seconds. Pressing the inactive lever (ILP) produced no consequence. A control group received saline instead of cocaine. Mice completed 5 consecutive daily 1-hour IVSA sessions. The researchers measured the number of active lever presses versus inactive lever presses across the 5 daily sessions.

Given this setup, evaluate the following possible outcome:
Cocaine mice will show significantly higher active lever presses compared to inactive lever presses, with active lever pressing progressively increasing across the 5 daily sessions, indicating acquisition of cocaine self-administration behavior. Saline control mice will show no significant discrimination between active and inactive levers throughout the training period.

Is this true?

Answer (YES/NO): NO